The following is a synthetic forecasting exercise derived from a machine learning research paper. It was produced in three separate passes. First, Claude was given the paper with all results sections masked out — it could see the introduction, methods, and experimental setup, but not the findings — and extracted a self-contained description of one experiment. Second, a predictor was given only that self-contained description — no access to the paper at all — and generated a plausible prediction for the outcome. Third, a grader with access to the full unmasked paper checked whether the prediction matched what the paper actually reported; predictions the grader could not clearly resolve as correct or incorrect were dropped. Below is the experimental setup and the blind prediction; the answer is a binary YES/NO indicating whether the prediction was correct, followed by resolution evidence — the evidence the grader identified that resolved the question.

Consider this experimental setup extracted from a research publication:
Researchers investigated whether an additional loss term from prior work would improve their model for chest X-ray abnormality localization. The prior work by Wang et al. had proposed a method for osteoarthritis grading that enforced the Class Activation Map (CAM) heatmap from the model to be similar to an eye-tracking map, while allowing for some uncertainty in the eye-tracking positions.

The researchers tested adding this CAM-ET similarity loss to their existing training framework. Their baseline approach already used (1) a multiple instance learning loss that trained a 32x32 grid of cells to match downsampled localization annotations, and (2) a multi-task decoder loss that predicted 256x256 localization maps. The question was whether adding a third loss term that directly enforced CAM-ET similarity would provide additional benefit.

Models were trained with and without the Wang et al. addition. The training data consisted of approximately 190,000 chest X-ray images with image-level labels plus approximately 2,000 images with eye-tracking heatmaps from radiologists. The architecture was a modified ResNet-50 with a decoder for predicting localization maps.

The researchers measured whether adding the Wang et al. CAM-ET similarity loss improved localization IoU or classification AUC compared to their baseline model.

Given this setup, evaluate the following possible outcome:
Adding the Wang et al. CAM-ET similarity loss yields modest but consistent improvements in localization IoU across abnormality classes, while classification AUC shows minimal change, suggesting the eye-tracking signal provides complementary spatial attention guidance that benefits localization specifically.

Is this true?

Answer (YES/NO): NO